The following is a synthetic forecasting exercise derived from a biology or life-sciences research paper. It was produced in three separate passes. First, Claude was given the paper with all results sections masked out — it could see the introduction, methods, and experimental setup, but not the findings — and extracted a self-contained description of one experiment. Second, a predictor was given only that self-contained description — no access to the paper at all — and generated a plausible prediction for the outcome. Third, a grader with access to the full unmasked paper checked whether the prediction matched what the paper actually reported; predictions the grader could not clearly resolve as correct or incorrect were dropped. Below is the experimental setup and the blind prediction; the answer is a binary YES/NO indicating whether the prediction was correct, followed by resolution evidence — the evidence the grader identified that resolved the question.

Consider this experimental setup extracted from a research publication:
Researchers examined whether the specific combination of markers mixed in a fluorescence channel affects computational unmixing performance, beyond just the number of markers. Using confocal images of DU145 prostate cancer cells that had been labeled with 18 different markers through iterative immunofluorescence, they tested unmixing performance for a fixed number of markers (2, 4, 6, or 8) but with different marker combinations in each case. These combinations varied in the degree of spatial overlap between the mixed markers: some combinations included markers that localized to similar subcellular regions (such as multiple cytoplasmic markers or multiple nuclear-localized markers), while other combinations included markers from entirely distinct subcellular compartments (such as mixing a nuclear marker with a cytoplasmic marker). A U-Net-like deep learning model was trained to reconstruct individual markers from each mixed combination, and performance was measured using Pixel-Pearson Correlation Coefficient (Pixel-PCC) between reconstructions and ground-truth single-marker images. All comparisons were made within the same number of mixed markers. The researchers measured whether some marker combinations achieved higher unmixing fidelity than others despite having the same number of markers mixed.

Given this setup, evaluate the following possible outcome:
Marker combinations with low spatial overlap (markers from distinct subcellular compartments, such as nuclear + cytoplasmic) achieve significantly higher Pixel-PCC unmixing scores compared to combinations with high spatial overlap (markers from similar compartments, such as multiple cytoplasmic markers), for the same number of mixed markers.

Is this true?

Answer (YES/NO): NO